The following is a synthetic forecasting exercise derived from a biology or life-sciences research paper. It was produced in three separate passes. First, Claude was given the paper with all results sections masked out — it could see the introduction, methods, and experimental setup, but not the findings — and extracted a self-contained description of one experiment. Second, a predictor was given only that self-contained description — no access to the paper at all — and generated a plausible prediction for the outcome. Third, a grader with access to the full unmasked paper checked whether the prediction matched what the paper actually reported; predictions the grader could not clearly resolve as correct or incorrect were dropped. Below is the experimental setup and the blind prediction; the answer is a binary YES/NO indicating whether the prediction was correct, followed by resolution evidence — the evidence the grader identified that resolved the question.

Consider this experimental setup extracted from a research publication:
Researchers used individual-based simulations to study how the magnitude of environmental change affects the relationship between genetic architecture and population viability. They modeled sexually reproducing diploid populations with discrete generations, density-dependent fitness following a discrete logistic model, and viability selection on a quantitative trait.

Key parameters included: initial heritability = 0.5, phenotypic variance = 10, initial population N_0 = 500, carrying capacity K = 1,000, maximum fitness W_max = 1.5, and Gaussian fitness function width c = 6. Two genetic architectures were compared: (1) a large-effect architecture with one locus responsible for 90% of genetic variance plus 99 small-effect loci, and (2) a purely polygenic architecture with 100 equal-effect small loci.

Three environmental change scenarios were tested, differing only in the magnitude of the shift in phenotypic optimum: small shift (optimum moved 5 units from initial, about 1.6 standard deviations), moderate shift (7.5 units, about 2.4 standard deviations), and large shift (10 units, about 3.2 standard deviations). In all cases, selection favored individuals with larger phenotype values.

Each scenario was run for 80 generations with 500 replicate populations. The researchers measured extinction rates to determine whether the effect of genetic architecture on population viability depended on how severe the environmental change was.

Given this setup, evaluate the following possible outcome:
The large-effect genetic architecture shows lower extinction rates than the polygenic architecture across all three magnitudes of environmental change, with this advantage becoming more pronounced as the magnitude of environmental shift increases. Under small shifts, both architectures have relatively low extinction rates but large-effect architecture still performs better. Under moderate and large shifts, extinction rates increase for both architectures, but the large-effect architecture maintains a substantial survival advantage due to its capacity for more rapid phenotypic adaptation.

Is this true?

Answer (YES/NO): NO